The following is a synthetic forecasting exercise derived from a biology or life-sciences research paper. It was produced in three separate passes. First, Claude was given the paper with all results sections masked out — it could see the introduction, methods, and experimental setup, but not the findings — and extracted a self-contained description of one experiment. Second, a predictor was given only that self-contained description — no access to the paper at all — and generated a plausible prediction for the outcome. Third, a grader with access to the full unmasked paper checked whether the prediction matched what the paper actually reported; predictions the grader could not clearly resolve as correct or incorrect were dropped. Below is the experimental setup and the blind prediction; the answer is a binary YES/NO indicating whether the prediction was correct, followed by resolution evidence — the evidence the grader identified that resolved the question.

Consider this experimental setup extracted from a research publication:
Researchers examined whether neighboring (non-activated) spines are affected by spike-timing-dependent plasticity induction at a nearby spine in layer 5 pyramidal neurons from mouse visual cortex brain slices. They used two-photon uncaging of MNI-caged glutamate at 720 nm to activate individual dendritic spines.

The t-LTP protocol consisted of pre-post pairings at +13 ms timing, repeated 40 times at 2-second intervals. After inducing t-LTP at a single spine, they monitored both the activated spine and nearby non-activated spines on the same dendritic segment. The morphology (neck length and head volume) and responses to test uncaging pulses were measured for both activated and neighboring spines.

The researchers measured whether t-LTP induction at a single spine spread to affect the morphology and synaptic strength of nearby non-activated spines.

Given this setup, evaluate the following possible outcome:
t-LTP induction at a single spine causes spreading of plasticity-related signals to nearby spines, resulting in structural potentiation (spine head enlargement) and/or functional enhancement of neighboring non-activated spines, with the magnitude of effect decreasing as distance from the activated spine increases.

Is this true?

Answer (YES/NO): NO